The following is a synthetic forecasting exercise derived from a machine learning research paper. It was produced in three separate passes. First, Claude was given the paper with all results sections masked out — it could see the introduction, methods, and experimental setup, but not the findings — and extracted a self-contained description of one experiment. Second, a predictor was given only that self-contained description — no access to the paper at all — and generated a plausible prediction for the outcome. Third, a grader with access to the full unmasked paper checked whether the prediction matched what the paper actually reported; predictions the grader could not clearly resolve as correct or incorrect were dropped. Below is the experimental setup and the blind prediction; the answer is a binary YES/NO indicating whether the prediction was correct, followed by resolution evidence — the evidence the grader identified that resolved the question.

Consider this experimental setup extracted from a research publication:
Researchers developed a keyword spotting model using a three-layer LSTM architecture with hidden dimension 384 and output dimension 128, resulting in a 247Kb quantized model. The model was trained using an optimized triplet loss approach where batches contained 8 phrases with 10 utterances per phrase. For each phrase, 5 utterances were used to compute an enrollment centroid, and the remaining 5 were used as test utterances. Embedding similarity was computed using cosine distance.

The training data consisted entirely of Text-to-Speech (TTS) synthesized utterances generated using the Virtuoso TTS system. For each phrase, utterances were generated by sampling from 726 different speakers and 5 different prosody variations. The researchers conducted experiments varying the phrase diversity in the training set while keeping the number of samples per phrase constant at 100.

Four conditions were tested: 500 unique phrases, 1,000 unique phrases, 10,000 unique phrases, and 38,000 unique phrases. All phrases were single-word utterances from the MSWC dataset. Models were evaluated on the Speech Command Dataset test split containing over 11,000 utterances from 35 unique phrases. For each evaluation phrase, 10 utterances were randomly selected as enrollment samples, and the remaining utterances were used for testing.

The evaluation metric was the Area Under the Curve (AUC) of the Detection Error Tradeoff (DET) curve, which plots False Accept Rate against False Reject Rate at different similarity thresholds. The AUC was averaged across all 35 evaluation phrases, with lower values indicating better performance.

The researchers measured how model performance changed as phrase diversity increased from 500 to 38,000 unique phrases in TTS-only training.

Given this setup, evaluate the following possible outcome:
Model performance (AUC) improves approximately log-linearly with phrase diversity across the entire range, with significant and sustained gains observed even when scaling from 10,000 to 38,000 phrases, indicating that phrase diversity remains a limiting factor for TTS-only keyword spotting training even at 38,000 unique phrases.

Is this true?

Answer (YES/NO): NO